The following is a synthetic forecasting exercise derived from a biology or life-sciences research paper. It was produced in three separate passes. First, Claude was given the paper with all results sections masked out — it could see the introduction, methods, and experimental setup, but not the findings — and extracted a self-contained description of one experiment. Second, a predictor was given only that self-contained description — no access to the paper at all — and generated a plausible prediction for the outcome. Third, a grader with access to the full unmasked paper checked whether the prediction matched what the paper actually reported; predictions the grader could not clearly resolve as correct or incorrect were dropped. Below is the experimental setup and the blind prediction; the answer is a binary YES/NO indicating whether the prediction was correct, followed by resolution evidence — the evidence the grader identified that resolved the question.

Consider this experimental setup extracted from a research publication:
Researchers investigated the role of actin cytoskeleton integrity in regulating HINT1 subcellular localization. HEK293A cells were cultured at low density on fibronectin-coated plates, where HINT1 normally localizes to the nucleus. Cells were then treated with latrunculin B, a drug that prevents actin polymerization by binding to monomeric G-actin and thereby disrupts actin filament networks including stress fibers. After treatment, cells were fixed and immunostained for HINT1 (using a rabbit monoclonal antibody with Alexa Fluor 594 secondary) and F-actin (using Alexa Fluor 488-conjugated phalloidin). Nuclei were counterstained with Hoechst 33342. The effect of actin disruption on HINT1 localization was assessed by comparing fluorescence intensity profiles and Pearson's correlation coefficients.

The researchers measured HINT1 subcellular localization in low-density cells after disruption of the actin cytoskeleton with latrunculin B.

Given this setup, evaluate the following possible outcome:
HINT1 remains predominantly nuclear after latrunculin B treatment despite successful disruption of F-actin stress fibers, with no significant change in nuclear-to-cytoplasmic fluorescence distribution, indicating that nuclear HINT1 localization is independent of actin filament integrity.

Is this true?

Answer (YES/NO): YES